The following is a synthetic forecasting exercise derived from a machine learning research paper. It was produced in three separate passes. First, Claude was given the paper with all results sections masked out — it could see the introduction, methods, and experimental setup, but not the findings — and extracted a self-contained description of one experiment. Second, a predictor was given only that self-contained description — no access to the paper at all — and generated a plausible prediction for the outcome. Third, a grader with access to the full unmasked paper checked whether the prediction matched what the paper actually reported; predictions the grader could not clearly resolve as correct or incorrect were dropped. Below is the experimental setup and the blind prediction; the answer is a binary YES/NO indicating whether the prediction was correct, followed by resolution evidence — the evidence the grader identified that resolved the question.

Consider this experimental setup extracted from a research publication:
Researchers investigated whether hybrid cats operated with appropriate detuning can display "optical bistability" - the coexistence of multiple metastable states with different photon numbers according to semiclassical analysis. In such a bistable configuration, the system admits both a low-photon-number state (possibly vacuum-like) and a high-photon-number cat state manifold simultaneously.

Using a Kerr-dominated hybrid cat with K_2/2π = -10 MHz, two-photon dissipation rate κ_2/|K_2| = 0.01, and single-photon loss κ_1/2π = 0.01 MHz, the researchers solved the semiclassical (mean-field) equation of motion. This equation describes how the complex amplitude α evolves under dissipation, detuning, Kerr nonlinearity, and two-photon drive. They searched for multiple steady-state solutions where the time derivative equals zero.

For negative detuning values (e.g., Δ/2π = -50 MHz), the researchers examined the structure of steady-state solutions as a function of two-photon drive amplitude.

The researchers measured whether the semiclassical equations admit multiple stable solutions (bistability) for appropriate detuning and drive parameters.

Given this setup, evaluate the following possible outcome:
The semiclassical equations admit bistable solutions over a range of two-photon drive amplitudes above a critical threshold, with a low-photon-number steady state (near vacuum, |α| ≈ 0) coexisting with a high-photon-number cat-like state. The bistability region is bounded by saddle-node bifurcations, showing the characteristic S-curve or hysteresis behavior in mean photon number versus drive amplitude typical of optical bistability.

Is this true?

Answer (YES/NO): YES